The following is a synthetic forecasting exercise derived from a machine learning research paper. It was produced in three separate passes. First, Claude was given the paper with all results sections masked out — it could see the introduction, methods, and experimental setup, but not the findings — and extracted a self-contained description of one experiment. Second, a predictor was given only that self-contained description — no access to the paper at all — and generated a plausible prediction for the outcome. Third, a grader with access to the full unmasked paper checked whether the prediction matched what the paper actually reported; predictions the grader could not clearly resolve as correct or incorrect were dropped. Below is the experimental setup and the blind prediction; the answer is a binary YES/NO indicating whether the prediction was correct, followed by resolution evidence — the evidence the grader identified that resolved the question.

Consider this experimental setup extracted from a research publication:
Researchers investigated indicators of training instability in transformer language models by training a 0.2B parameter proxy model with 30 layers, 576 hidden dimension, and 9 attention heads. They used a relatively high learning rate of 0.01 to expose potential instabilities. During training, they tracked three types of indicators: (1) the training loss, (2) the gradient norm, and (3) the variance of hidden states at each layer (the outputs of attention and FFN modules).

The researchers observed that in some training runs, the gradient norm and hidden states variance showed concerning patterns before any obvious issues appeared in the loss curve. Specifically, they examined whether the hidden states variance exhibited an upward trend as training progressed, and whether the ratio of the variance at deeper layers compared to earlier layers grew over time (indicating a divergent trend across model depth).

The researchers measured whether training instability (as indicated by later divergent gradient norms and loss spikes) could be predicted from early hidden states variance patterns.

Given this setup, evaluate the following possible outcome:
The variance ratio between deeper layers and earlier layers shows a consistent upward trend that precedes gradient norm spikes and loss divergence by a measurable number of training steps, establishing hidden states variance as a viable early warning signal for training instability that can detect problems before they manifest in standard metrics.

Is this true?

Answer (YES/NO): NO